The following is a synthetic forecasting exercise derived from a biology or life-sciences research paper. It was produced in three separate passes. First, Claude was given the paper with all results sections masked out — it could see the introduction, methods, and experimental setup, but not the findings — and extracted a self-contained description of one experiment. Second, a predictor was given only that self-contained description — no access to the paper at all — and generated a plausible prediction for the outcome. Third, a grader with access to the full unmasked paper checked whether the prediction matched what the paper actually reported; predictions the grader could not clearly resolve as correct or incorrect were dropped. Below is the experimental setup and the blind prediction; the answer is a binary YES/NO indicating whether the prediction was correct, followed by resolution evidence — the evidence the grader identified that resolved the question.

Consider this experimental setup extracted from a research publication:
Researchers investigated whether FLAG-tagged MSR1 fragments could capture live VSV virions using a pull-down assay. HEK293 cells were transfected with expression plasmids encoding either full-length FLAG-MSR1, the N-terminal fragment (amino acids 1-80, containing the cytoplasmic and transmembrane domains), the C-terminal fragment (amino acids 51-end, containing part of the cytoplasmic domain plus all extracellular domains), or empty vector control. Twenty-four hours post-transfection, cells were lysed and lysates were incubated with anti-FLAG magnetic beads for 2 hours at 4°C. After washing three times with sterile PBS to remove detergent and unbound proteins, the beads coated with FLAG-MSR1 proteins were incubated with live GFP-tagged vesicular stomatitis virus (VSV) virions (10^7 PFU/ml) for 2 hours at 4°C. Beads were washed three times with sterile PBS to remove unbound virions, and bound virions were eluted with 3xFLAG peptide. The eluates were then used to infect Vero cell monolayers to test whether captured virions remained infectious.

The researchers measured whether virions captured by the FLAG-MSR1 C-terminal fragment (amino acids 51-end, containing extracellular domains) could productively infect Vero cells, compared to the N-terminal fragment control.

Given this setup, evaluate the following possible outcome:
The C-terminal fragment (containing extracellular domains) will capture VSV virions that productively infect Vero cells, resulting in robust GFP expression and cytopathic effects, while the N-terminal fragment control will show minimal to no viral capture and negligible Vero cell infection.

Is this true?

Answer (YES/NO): YES